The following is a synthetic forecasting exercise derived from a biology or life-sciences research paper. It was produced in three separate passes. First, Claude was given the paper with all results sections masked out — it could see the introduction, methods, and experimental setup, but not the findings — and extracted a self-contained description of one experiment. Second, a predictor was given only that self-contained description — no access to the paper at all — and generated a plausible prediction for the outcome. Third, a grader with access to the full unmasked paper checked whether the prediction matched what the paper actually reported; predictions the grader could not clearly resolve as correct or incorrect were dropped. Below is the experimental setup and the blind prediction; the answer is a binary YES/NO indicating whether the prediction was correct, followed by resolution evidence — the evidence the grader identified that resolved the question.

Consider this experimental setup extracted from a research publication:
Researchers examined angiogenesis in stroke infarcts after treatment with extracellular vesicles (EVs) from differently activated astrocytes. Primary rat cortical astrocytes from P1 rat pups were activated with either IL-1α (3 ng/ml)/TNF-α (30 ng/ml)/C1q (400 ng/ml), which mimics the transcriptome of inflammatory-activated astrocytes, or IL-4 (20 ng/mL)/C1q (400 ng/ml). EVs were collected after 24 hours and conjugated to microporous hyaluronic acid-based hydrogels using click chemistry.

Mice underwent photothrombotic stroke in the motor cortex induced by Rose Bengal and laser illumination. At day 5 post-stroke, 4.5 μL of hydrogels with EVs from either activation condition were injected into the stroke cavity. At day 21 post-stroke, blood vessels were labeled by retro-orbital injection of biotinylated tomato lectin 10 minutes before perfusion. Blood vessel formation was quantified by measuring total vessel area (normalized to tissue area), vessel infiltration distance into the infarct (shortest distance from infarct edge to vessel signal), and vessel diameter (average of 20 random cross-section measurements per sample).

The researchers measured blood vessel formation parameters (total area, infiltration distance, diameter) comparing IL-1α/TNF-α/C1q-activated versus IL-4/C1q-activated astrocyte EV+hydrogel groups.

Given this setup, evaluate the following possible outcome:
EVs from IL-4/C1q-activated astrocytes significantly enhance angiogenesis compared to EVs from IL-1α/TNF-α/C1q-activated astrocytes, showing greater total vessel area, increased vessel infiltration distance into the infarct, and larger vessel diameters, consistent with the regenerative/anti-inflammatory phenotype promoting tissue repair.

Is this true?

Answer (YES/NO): NO